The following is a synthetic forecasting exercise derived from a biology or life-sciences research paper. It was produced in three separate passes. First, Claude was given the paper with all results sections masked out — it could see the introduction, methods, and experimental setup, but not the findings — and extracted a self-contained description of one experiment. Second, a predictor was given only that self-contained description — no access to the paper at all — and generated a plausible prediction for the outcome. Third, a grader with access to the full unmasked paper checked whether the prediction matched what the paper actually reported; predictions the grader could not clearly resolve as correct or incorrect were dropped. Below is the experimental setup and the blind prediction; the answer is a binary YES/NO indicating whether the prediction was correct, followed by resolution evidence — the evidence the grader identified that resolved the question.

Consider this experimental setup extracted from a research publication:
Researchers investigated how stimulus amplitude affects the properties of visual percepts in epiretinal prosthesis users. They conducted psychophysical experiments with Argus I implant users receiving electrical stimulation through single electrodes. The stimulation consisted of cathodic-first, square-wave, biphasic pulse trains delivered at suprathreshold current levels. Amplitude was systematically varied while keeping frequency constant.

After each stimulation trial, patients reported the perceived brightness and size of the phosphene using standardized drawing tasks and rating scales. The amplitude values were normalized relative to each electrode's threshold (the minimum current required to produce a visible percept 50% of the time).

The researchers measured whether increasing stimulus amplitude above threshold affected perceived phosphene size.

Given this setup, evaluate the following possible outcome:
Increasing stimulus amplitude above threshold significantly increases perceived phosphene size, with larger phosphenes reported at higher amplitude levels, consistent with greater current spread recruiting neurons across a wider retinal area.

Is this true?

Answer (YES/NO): YES